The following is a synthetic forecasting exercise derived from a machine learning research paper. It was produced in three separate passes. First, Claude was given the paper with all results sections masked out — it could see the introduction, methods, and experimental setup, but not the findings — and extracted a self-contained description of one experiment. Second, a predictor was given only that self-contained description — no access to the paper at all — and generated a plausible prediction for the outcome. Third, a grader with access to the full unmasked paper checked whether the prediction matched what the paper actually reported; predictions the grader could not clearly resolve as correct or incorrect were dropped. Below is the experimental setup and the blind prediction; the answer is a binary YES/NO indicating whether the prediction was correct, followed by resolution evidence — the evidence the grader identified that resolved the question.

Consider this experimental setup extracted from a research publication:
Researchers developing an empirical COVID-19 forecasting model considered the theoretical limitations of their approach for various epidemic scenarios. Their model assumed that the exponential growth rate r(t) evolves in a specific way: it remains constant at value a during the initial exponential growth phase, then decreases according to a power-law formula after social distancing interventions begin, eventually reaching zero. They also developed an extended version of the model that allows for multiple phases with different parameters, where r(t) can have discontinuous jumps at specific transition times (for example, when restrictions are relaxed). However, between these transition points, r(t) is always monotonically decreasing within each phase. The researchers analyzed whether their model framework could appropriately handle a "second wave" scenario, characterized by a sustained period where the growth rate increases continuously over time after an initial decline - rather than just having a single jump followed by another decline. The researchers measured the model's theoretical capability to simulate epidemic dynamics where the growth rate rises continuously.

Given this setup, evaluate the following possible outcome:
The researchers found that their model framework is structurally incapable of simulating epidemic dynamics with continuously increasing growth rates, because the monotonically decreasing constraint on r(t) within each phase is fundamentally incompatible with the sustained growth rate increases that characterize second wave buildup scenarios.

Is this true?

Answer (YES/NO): YES